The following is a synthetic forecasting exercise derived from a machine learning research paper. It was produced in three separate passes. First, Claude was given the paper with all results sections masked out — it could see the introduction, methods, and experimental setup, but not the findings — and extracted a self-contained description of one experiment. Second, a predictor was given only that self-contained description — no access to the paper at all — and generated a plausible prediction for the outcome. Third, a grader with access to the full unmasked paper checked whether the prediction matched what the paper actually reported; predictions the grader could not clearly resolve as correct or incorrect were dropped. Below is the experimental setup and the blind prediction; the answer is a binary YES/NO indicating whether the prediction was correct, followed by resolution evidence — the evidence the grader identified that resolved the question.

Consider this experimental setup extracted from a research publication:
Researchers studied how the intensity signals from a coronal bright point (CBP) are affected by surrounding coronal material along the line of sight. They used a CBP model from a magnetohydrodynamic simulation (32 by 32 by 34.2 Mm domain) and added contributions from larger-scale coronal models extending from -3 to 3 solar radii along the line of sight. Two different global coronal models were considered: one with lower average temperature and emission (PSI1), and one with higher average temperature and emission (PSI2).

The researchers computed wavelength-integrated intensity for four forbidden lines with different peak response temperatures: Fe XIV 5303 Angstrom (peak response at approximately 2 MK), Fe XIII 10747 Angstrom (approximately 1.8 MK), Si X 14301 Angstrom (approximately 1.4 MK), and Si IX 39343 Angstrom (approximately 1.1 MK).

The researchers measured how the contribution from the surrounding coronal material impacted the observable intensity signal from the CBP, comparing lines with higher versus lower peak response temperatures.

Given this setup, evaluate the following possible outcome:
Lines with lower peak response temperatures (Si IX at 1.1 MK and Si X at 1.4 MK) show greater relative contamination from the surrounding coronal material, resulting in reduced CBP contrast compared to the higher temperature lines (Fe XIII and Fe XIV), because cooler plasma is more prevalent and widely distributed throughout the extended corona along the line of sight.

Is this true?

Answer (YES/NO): YES